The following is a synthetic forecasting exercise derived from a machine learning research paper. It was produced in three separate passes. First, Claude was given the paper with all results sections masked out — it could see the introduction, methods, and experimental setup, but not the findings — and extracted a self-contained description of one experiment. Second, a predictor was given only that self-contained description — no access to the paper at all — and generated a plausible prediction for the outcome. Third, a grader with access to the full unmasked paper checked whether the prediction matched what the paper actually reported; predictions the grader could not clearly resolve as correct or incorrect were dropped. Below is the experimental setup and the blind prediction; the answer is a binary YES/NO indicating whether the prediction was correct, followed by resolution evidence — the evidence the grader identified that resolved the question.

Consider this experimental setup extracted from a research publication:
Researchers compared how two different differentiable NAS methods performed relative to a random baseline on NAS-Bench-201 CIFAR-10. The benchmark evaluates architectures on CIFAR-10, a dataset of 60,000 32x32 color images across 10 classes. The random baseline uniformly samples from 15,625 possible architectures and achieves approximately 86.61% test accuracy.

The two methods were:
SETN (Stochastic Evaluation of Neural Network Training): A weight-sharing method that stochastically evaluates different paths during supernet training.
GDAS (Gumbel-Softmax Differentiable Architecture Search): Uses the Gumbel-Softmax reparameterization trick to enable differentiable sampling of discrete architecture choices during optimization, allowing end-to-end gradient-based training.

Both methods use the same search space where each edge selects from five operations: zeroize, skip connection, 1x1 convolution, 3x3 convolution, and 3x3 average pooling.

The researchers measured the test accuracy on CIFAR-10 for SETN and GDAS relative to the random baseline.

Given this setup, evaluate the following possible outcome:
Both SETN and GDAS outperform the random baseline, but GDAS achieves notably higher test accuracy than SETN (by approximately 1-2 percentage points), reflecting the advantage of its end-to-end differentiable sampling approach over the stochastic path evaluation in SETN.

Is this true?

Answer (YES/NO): NO